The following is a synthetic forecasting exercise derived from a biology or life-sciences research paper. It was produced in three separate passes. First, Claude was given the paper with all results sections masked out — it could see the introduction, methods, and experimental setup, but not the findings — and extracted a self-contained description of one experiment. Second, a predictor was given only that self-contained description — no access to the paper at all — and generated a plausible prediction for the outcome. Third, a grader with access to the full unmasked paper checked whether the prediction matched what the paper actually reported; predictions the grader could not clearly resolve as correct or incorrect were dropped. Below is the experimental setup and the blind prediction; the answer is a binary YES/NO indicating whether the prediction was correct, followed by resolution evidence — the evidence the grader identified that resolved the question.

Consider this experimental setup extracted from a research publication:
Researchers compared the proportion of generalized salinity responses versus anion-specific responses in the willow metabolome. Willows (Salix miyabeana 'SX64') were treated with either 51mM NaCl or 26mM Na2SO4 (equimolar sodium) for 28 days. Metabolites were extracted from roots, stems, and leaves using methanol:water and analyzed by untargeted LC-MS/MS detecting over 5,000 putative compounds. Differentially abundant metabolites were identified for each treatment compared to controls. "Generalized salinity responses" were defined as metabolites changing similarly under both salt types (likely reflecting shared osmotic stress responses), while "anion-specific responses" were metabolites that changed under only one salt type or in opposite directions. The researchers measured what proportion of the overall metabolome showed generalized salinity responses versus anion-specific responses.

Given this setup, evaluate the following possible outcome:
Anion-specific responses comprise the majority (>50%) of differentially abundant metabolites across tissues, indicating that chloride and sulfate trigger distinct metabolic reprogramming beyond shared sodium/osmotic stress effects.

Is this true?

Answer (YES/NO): YES